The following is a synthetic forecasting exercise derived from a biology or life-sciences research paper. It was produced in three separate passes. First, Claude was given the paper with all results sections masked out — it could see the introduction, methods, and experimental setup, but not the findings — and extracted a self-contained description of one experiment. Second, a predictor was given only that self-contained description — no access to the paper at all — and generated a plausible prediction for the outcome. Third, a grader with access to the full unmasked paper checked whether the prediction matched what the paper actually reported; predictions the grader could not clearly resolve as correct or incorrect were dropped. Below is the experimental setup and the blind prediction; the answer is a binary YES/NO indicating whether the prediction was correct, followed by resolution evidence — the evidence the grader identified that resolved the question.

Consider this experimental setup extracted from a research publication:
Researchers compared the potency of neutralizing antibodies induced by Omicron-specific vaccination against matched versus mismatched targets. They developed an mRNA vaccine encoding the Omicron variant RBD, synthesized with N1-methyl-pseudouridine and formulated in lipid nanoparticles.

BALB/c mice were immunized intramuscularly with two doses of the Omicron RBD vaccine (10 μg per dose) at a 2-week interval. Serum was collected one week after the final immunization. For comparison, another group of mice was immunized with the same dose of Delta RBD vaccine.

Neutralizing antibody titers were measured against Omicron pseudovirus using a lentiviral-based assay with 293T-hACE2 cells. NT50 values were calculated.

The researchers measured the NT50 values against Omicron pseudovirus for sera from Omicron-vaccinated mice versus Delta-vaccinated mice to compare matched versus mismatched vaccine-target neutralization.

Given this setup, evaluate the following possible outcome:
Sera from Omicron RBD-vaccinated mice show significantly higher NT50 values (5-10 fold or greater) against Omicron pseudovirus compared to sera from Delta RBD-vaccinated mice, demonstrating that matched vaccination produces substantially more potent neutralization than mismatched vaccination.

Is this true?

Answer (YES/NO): NO